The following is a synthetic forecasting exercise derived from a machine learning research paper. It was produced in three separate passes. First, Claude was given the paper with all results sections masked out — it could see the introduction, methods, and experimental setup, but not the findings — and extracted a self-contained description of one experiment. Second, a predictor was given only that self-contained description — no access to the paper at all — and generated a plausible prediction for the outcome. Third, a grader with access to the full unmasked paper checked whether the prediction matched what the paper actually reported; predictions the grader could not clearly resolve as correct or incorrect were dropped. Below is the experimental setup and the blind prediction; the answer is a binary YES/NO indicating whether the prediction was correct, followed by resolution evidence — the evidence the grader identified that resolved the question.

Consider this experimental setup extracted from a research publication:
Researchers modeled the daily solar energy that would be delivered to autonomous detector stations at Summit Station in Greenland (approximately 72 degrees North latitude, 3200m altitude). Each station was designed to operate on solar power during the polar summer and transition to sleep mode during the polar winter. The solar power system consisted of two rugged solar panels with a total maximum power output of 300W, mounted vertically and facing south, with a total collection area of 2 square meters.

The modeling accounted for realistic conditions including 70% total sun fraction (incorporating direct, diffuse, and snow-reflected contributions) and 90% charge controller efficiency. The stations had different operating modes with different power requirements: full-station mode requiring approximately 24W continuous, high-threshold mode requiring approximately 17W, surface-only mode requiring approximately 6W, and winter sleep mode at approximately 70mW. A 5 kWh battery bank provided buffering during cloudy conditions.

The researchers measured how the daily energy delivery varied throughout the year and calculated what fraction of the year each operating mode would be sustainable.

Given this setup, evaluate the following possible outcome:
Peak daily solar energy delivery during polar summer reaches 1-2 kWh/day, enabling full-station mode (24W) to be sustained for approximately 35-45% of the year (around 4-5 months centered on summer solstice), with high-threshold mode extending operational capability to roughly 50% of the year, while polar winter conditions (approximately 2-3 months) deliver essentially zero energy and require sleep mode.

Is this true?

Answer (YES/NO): NO